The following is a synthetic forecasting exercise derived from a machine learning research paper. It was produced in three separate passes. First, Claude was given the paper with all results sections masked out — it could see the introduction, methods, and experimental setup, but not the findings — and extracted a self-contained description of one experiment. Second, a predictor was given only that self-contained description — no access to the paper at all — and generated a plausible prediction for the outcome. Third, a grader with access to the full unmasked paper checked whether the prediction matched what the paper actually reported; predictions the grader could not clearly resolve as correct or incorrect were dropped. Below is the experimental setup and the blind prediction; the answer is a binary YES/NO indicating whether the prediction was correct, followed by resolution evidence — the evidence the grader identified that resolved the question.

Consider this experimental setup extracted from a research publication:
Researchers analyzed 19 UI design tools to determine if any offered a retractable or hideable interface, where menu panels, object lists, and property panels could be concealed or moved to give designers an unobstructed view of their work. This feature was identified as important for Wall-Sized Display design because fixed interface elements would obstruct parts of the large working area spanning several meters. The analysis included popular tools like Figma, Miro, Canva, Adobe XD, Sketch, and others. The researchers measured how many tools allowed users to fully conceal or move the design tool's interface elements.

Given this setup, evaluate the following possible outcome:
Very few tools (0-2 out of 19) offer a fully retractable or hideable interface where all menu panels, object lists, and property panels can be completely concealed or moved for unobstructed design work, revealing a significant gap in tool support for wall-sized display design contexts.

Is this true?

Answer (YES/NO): YES